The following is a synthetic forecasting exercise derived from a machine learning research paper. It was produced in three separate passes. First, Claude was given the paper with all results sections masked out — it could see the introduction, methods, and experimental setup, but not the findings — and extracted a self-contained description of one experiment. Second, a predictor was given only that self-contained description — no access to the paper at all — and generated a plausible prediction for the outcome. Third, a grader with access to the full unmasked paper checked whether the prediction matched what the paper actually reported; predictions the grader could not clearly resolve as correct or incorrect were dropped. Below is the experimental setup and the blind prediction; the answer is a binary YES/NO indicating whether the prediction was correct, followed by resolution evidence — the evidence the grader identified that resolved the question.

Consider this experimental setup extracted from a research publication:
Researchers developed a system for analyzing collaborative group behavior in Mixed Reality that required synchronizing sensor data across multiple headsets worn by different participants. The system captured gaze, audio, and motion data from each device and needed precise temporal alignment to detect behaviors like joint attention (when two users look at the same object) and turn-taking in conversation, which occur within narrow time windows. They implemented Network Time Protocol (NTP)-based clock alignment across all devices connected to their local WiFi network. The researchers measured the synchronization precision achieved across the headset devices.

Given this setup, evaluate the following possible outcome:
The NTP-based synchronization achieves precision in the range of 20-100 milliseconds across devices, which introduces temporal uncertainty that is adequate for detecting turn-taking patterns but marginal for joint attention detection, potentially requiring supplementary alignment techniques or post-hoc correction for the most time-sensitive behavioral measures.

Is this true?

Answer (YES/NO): NO